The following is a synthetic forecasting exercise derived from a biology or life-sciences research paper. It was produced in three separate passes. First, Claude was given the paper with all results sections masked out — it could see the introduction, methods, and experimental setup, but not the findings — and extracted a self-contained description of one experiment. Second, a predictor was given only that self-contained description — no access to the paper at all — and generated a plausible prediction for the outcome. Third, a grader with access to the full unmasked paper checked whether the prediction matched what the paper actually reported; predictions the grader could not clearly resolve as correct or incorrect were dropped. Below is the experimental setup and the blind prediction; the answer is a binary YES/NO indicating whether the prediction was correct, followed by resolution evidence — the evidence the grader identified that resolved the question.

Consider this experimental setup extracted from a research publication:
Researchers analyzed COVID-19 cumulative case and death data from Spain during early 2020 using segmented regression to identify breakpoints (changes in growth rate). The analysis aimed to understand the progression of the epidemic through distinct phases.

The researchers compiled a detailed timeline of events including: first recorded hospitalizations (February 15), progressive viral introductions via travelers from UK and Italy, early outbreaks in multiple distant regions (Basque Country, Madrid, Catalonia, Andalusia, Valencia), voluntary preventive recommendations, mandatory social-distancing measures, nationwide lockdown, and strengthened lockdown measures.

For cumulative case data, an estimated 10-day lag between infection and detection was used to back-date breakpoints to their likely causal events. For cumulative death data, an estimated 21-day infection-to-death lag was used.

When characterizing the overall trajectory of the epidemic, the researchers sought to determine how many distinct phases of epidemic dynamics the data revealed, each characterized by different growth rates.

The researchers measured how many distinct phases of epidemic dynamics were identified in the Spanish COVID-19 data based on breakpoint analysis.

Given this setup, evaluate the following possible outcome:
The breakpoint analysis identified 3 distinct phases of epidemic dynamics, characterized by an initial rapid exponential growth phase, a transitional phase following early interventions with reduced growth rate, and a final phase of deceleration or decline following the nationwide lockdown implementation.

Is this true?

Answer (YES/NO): NO